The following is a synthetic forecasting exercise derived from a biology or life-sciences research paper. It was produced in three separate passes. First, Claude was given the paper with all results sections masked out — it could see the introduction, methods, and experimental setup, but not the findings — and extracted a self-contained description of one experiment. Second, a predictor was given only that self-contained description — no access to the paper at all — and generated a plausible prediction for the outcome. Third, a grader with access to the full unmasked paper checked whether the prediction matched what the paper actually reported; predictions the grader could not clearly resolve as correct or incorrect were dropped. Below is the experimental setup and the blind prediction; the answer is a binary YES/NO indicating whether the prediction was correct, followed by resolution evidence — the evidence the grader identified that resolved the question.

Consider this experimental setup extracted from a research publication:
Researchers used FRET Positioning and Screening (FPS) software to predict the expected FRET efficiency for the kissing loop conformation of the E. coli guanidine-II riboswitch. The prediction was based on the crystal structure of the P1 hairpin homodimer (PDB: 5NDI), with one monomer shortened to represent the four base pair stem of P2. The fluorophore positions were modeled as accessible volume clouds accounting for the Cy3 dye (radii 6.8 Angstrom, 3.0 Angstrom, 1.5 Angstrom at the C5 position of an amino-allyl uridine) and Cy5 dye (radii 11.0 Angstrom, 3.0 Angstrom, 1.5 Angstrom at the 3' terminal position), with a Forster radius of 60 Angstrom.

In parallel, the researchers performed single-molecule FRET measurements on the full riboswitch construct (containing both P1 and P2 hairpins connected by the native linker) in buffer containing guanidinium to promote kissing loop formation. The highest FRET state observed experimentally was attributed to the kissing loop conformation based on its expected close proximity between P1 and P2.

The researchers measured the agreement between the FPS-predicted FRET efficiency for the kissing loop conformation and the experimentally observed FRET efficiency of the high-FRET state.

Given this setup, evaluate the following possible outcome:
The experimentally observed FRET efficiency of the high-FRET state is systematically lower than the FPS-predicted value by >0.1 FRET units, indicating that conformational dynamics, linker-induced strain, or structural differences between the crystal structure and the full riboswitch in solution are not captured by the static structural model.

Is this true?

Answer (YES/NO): NO